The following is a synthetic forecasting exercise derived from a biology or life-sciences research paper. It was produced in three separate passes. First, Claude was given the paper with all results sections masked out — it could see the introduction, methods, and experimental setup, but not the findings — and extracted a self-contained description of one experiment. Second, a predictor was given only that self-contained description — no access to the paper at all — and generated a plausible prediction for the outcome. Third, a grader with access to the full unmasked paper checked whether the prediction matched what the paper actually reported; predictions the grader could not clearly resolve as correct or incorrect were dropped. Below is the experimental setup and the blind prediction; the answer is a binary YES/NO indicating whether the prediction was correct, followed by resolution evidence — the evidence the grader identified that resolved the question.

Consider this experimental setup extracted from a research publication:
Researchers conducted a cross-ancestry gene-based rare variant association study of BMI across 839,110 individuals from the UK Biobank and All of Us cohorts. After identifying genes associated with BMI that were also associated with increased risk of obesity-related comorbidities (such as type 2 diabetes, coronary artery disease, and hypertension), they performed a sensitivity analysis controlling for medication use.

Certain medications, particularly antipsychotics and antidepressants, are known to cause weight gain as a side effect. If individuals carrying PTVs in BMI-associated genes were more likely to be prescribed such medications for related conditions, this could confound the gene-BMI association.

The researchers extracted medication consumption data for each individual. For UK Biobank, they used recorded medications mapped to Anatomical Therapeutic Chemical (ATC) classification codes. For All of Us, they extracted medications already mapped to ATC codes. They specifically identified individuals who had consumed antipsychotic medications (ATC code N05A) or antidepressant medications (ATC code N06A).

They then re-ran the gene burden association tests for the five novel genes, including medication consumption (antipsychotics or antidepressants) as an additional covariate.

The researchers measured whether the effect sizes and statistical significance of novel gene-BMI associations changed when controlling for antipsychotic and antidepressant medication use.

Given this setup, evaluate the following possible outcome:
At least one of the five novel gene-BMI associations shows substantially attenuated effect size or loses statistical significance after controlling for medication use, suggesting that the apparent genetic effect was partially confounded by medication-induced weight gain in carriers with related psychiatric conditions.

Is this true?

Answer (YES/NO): NO